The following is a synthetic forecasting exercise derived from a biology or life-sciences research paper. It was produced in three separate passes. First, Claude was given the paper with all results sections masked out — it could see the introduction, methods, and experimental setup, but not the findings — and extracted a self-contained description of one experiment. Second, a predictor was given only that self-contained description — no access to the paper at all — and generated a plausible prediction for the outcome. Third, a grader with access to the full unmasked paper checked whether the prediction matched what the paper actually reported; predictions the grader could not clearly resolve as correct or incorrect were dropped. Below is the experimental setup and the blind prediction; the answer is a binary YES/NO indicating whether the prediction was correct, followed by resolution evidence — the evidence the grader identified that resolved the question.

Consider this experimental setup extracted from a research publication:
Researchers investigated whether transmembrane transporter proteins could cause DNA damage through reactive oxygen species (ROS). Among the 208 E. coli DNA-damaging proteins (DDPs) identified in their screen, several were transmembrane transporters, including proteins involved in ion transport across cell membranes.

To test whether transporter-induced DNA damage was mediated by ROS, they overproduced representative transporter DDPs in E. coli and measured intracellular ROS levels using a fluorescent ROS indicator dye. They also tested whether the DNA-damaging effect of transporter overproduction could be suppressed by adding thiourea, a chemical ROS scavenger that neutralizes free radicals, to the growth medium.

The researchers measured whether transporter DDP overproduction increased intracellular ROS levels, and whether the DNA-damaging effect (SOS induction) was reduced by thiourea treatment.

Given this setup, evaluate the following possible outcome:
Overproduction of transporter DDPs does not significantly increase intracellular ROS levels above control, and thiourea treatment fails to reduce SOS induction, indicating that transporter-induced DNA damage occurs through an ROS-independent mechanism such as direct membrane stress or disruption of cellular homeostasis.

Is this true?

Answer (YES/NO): NO